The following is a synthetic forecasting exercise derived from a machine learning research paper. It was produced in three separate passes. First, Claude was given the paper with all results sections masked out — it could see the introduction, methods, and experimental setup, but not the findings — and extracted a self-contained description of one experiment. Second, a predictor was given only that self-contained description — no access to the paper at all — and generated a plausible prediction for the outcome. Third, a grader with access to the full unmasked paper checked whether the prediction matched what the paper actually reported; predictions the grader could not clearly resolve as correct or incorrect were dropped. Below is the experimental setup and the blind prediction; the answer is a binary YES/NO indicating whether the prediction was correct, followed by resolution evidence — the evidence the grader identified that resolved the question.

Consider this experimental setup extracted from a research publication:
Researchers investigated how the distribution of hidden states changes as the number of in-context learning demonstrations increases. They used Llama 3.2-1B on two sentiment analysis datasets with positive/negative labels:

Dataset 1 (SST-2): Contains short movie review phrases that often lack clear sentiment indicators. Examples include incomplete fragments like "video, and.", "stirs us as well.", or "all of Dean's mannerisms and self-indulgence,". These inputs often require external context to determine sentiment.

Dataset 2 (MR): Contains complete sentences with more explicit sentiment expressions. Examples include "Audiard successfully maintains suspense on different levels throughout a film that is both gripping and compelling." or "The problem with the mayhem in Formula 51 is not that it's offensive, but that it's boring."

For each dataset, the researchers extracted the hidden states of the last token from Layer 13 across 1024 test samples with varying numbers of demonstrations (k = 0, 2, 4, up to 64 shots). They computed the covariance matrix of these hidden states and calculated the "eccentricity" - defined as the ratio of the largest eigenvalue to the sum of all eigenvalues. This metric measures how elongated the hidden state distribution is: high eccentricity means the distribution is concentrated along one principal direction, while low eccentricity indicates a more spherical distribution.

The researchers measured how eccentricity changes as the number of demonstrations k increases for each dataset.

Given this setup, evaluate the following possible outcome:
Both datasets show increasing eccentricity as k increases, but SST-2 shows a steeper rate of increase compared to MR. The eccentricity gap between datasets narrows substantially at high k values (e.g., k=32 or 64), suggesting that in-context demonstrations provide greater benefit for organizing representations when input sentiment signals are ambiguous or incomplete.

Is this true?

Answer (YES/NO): NO